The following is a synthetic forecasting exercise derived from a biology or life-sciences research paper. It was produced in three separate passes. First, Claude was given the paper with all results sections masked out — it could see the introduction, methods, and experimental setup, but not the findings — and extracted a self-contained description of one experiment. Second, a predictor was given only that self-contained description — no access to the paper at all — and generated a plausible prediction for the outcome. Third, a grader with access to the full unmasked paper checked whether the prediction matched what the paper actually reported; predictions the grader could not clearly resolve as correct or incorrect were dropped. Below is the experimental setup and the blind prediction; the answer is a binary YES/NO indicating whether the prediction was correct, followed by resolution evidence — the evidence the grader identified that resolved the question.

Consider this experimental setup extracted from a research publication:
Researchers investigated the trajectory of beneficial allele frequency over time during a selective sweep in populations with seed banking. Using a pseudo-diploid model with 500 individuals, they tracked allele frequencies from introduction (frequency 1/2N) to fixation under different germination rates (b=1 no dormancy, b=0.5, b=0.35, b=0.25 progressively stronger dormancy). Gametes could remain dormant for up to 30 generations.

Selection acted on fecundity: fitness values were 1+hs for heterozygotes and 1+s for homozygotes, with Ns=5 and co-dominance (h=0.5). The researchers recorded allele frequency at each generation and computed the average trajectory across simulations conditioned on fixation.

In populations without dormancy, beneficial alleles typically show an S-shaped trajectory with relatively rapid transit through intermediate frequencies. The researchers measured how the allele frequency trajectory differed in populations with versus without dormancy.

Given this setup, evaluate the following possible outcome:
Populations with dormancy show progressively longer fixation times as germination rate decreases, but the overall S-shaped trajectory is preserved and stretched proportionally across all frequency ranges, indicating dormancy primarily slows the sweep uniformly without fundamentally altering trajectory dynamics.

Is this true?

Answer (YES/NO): NO